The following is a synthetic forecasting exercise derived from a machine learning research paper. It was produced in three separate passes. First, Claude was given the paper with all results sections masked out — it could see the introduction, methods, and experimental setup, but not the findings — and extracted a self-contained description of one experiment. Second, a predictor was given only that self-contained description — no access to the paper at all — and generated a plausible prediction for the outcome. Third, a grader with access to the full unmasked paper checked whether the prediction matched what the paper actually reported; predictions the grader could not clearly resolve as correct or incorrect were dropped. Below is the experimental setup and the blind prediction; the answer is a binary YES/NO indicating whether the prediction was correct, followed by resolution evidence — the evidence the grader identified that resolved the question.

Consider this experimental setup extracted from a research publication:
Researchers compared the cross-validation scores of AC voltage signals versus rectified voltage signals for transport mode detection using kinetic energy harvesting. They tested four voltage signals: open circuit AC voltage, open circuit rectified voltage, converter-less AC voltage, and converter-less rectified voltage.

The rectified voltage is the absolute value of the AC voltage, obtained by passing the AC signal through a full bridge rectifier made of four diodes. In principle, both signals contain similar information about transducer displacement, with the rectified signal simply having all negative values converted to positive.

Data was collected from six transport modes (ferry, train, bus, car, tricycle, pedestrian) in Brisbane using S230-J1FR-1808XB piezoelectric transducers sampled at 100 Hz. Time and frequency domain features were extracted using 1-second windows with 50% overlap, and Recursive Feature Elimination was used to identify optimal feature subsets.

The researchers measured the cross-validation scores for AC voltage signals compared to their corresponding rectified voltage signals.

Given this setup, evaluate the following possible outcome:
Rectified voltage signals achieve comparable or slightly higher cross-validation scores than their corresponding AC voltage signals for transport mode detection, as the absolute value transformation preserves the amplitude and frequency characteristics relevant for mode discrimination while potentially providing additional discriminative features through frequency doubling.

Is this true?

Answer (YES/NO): NO